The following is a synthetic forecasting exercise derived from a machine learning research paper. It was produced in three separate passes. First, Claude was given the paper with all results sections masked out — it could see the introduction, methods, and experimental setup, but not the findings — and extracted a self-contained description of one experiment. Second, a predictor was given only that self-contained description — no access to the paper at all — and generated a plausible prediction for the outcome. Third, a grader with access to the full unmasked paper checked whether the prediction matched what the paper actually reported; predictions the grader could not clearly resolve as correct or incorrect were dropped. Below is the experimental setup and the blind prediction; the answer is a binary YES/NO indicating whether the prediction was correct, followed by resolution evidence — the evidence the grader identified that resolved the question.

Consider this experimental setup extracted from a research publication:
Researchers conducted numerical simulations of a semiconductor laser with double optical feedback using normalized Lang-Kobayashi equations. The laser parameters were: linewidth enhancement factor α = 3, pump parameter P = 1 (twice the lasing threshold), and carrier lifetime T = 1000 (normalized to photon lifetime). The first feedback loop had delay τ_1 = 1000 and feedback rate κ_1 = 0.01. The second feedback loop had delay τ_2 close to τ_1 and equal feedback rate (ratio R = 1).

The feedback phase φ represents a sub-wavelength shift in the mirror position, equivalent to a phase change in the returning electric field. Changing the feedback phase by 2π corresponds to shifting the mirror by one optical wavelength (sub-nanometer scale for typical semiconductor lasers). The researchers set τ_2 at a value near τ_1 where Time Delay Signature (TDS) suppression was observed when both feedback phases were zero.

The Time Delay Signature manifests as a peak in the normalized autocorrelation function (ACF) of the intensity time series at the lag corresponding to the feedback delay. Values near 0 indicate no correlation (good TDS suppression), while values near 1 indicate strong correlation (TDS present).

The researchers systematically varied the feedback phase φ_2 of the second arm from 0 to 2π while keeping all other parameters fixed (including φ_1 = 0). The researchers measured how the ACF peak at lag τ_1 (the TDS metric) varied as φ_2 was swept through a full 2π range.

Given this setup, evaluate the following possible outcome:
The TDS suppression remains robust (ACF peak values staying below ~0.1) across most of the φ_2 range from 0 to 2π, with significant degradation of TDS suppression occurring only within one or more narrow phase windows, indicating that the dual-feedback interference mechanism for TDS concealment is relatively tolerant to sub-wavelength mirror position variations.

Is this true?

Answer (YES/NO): NO